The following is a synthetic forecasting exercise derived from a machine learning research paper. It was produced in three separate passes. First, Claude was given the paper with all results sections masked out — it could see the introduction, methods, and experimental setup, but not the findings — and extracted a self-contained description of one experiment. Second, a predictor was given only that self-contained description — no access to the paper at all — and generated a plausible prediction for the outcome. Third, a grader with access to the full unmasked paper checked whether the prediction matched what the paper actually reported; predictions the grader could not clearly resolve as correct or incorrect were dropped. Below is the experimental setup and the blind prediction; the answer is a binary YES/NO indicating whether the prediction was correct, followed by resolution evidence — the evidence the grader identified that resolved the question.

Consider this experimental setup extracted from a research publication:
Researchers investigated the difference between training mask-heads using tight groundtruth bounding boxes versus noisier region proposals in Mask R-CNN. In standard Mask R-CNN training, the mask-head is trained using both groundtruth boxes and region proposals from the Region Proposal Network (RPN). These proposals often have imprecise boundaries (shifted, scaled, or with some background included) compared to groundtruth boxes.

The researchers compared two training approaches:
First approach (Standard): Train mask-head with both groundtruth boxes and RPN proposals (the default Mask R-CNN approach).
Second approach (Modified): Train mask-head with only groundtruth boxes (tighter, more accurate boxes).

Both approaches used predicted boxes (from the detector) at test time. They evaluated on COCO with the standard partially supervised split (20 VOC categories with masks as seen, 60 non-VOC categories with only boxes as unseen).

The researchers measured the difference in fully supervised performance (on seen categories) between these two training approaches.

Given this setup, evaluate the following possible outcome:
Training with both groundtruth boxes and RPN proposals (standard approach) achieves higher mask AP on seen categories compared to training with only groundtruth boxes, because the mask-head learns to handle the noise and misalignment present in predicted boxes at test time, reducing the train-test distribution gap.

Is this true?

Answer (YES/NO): NO